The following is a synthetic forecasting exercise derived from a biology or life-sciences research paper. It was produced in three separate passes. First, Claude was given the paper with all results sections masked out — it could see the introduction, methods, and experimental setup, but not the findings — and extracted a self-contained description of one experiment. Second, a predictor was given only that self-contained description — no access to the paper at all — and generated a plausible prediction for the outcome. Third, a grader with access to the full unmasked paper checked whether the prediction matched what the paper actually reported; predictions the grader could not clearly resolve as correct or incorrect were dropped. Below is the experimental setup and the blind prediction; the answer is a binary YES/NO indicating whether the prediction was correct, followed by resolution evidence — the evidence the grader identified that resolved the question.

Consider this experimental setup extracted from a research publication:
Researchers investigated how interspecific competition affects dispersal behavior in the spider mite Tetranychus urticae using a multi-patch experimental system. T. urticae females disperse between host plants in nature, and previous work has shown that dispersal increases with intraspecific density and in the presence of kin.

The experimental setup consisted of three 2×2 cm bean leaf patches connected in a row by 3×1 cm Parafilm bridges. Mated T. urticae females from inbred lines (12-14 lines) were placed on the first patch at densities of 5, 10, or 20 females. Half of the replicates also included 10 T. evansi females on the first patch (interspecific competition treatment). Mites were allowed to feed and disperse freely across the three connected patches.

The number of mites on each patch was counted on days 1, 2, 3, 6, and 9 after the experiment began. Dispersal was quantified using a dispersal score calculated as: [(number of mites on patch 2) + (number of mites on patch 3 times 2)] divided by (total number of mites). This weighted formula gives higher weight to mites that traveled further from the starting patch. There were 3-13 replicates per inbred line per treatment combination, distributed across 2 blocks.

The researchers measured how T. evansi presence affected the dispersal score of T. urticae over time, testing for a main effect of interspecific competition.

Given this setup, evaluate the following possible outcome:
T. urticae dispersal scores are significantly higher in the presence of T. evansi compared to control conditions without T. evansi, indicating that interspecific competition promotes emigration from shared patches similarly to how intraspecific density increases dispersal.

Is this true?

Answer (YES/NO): NO